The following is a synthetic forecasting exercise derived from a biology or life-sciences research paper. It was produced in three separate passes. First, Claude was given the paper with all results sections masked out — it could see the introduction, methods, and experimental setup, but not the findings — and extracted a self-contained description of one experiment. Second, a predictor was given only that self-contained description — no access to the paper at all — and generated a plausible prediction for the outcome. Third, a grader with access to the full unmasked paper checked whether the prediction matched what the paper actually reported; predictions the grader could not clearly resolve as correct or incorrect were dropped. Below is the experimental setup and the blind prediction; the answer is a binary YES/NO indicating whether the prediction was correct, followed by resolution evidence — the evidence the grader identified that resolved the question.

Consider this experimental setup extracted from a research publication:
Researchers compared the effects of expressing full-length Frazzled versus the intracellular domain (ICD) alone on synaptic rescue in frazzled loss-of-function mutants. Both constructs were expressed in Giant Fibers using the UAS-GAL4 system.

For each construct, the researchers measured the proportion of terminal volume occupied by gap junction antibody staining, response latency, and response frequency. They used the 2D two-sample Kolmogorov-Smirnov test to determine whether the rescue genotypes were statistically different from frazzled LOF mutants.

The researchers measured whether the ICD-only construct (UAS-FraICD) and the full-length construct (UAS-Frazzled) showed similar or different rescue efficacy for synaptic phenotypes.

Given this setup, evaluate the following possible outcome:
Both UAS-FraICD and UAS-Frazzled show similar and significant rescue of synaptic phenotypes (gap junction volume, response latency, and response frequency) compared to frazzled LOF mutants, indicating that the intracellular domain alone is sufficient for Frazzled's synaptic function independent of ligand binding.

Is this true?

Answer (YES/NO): NO